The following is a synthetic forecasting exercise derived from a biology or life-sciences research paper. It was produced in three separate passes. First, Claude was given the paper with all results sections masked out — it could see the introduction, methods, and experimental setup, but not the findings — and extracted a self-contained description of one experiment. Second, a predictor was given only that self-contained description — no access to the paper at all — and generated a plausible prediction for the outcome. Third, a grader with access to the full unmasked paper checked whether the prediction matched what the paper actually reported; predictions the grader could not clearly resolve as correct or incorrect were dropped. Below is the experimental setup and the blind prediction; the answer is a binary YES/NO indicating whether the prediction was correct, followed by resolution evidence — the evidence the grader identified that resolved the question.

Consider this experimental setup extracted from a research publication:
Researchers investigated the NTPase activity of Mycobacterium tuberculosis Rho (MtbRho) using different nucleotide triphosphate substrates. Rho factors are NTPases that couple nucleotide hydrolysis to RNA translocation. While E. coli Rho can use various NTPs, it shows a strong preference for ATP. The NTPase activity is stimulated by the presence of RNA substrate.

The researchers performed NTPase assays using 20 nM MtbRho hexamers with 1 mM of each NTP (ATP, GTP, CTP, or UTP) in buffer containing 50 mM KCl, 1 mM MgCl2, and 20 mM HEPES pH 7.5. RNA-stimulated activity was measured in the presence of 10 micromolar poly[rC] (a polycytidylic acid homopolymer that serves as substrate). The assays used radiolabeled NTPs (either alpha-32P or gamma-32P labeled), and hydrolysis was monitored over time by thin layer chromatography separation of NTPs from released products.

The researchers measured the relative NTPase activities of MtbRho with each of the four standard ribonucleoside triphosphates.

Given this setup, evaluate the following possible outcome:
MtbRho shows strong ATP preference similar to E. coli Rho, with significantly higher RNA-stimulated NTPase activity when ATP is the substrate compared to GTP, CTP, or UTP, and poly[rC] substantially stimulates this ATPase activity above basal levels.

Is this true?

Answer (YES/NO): NO